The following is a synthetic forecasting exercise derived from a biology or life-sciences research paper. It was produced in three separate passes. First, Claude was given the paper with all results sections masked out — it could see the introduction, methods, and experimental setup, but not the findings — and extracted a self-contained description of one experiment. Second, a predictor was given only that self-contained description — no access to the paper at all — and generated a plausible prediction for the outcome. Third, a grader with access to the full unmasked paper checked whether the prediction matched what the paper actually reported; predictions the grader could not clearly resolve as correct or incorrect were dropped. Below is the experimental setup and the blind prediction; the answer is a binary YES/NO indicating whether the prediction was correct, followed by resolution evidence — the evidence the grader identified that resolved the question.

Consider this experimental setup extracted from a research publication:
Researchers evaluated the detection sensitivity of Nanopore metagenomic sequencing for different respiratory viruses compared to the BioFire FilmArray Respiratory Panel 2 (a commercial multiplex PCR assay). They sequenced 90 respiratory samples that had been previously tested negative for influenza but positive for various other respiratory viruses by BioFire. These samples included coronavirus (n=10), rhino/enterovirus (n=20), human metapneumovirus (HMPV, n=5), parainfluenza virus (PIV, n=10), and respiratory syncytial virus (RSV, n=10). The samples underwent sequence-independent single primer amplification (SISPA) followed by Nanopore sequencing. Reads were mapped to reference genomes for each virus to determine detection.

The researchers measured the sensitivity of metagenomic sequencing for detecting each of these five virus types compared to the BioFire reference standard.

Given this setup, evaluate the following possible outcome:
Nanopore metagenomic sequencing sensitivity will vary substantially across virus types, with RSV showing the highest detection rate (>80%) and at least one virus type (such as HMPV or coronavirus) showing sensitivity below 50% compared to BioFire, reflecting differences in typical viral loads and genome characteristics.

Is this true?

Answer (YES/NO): NO